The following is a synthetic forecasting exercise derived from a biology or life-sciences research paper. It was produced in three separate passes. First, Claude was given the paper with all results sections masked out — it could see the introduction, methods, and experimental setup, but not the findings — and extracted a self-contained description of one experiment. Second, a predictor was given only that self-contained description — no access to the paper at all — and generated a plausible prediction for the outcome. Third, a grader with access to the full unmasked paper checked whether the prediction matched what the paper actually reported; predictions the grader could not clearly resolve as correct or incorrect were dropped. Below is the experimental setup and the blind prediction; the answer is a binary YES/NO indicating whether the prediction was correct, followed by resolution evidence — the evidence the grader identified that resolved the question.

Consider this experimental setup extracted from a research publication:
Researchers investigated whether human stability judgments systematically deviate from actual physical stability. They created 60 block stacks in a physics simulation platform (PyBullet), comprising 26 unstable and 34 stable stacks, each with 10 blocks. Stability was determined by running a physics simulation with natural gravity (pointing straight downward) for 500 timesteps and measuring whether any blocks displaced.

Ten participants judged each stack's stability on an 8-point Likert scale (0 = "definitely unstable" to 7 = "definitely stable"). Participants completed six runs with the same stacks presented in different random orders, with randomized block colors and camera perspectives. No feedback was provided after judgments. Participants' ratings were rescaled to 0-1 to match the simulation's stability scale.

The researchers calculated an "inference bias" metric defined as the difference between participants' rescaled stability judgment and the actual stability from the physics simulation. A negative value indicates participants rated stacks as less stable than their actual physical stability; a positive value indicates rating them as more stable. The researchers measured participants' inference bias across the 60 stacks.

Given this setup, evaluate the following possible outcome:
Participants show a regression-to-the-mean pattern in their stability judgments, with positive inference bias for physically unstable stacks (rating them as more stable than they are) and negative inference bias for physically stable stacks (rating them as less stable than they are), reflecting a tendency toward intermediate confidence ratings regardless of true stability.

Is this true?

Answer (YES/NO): NO